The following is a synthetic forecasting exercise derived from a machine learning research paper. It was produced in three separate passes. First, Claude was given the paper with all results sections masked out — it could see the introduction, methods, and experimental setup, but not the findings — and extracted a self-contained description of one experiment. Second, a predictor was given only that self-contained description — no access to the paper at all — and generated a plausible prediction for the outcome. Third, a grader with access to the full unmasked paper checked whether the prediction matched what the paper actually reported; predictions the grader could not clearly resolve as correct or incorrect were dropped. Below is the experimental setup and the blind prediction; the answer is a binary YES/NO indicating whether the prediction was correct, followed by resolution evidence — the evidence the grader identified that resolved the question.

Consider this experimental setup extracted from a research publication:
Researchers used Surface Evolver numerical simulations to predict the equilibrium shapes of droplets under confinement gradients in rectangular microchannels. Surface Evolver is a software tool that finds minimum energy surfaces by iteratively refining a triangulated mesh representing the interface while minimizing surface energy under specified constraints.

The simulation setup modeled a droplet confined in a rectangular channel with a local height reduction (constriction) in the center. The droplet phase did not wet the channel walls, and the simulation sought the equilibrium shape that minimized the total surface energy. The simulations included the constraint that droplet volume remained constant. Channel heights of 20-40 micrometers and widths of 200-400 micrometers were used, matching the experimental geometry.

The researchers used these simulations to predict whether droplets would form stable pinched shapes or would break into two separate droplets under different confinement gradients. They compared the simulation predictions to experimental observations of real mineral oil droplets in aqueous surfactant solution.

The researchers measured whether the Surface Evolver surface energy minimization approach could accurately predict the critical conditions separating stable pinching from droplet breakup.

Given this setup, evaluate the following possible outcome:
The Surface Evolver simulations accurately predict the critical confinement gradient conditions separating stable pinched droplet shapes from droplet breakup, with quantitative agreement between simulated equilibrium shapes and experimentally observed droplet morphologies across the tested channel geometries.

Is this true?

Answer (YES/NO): YES